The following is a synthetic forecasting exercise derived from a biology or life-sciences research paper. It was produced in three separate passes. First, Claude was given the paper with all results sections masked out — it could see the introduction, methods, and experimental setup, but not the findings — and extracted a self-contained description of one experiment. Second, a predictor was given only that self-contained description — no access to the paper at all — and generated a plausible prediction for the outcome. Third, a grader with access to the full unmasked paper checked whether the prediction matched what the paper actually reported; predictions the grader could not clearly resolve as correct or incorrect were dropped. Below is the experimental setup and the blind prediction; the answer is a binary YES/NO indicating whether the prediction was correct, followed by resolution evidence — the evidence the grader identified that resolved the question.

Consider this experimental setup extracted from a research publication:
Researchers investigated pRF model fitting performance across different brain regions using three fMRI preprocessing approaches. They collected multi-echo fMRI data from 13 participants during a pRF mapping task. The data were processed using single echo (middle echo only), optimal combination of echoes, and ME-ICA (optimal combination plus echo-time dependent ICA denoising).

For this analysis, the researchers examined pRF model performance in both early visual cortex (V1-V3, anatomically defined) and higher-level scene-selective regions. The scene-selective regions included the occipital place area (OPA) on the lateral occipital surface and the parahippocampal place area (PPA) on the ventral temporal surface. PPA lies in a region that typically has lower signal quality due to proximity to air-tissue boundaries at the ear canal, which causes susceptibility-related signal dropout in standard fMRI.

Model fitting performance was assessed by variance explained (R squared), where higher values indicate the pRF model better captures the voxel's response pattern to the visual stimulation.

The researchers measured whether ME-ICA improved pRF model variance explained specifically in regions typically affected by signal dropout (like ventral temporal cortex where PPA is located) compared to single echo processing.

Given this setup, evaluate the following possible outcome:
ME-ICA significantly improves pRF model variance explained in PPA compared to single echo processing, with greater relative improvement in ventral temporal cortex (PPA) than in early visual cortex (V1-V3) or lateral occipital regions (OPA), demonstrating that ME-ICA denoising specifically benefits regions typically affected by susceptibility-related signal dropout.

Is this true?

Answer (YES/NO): YES